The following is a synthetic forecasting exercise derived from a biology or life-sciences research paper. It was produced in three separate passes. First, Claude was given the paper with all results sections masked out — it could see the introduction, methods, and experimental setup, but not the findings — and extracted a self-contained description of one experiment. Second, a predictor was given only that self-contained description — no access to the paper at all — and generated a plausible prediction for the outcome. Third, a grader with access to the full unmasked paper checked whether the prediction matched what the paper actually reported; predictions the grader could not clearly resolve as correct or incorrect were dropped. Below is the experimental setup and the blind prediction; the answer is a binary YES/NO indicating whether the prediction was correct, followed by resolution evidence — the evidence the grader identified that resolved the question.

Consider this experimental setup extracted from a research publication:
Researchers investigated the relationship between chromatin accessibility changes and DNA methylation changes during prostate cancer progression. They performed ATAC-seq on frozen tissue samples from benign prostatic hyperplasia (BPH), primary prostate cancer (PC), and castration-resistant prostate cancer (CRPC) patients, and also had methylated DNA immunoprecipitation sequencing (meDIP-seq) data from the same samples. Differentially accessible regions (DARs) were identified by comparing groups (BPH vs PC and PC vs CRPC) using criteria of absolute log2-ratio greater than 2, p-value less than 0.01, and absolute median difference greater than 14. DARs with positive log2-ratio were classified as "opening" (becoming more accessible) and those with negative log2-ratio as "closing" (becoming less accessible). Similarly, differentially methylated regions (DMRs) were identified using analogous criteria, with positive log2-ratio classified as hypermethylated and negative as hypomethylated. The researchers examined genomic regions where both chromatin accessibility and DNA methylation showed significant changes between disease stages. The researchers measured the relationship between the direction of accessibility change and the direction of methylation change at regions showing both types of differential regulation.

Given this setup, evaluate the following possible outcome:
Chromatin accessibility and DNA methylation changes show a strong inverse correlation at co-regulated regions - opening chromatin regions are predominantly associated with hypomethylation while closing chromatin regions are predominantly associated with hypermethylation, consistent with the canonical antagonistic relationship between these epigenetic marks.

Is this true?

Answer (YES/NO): NO